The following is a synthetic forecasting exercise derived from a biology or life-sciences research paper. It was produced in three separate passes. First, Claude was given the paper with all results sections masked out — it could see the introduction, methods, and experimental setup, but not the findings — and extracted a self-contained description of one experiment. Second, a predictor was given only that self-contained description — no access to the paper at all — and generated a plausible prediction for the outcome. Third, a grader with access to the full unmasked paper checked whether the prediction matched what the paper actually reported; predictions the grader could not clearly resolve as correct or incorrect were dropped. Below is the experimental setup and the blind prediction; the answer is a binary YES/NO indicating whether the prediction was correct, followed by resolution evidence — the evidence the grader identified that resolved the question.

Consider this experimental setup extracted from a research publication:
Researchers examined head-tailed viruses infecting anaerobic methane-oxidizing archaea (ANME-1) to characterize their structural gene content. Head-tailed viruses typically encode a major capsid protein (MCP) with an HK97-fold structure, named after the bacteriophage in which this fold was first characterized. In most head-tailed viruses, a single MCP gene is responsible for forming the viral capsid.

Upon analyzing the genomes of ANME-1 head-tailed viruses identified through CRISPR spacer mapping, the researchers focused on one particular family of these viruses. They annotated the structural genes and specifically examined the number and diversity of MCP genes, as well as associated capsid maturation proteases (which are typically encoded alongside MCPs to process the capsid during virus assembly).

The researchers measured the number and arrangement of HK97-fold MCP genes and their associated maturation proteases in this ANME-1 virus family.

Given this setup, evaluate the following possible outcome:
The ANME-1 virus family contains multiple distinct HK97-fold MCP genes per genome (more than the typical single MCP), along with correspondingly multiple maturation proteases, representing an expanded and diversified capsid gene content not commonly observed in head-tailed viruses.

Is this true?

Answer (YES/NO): YES